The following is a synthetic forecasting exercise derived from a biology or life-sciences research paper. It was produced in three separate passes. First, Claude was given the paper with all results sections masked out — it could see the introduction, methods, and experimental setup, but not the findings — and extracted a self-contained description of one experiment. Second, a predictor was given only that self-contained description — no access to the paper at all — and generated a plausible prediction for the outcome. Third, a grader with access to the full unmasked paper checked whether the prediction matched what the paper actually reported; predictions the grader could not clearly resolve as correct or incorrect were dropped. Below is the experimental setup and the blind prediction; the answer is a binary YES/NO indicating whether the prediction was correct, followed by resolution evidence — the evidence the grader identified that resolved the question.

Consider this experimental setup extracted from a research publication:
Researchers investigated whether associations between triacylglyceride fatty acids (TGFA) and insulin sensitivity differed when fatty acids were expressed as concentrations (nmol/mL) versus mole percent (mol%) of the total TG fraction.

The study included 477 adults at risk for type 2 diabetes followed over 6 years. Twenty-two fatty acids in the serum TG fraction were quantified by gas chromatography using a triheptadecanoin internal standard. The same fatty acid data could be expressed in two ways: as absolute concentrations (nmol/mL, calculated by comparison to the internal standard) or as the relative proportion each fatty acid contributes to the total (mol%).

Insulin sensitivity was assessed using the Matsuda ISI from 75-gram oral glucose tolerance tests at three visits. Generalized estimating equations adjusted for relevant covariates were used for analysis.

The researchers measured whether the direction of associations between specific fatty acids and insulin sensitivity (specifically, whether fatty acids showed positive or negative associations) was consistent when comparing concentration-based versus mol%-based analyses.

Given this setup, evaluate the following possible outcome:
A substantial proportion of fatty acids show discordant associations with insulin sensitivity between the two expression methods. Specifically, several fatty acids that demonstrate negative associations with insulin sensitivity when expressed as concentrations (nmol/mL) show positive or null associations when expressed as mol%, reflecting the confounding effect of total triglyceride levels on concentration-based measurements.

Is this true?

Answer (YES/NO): YES